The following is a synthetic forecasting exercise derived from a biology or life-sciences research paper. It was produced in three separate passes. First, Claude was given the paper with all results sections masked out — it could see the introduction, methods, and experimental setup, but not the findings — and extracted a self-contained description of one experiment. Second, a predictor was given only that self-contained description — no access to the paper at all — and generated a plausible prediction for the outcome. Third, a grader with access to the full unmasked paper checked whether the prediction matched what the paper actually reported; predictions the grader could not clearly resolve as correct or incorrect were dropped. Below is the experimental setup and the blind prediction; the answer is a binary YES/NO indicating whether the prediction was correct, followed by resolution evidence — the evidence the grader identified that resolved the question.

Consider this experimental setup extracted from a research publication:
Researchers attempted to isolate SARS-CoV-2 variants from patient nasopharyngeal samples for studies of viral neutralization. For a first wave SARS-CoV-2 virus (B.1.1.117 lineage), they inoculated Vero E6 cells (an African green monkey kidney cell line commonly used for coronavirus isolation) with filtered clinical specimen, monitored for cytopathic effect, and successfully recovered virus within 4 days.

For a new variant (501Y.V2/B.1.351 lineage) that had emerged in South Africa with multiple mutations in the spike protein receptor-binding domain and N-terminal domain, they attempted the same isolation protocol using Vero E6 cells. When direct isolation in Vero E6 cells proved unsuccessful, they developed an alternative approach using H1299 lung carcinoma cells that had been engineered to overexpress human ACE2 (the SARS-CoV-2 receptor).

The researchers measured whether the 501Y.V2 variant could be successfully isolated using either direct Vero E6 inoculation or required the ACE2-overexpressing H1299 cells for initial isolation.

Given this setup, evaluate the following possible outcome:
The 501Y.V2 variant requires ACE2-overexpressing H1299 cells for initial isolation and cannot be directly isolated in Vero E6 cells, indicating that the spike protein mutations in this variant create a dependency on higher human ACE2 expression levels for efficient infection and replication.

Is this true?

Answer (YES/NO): YES